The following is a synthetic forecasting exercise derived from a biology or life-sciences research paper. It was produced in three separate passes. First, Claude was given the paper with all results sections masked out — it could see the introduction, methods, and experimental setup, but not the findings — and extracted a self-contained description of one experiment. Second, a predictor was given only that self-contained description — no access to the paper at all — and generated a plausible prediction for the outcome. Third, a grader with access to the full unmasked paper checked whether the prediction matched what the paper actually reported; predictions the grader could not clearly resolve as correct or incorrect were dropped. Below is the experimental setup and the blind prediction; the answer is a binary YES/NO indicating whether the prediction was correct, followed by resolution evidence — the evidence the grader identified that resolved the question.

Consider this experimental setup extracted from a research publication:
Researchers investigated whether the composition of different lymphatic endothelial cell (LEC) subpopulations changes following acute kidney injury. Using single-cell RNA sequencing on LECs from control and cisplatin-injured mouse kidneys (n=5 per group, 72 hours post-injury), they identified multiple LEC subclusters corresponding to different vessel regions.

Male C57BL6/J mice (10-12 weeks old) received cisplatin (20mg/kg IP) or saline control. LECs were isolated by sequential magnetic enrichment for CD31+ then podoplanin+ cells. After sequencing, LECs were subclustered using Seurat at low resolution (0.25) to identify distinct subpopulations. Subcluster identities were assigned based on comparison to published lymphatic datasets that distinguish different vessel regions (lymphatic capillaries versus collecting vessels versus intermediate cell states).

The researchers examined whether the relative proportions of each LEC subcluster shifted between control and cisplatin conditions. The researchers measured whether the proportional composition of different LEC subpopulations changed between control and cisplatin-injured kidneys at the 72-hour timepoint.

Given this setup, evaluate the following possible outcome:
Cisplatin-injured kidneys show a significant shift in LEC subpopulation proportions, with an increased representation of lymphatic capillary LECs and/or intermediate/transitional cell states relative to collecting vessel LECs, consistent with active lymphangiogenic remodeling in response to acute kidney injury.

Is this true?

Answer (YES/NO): NO